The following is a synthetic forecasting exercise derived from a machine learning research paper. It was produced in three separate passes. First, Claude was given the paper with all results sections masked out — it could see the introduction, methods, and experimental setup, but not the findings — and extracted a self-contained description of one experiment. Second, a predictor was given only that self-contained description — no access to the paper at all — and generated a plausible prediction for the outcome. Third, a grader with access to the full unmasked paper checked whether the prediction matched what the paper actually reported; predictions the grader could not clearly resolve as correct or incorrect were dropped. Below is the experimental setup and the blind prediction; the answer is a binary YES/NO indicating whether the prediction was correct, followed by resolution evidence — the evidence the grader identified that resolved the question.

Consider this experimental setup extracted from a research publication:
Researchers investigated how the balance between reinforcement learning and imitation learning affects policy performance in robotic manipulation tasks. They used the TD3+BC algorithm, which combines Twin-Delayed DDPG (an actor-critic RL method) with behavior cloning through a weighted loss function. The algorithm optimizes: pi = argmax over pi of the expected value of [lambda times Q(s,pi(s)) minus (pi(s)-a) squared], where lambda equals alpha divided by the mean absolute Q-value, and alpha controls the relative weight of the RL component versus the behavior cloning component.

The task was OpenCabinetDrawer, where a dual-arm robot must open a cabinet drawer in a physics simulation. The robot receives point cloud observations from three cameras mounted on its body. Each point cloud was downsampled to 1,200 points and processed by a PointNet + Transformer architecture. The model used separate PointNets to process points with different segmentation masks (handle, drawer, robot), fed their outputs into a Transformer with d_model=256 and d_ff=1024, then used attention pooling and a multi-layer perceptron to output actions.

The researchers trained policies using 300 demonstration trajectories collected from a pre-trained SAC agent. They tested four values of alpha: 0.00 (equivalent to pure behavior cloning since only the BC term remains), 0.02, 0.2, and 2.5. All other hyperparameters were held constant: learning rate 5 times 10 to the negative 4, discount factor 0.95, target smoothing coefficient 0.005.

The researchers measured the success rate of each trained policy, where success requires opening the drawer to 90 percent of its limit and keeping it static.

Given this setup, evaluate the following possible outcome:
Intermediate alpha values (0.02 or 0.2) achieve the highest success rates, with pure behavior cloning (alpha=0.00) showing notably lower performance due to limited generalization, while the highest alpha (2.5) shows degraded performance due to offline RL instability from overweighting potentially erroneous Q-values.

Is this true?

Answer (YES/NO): NO